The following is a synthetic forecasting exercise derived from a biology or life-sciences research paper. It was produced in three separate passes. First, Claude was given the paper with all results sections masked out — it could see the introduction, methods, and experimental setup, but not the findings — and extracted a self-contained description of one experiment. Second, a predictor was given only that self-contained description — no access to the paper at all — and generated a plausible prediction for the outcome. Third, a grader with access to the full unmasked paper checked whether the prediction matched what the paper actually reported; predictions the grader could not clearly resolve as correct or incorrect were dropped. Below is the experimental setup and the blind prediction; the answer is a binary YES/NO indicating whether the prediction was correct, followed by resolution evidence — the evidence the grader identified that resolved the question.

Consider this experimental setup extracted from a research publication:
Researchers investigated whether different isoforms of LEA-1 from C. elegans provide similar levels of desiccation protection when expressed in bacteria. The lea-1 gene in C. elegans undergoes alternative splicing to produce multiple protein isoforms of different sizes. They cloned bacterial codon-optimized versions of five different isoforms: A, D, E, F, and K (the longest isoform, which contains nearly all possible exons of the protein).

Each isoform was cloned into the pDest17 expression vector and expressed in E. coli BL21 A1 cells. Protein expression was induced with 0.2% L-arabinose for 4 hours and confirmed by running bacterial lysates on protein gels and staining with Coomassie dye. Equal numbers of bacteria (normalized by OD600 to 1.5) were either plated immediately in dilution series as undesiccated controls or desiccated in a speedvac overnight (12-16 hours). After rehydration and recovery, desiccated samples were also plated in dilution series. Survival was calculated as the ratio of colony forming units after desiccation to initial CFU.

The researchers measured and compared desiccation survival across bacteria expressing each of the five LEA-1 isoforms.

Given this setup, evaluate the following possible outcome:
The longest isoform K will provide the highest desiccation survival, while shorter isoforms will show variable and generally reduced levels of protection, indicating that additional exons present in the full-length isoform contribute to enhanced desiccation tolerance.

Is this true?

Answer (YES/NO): NO